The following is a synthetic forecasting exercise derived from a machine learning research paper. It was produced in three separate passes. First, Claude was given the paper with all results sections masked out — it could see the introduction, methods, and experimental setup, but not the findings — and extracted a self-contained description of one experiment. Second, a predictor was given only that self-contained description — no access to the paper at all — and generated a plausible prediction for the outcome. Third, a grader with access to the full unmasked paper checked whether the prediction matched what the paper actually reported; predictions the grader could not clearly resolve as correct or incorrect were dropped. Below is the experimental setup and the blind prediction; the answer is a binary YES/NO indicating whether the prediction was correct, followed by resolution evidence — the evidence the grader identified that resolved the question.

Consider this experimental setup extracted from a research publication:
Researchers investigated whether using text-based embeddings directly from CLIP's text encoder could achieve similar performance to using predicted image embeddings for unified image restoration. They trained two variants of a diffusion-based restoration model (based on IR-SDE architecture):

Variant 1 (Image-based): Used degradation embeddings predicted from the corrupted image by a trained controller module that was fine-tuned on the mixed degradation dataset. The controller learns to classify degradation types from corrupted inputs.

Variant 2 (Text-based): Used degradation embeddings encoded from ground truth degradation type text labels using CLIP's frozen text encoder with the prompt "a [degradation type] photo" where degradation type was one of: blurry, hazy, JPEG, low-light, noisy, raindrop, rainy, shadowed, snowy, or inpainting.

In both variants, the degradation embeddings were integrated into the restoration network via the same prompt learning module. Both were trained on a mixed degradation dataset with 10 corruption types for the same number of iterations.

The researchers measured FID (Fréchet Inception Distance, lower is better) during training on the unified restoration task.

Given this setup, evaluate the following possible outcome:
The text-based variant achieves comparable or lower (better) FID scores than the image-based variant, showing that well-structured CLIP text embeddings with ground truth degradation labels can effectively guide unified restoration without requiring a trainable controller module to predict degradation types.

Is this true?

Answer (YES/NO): YES